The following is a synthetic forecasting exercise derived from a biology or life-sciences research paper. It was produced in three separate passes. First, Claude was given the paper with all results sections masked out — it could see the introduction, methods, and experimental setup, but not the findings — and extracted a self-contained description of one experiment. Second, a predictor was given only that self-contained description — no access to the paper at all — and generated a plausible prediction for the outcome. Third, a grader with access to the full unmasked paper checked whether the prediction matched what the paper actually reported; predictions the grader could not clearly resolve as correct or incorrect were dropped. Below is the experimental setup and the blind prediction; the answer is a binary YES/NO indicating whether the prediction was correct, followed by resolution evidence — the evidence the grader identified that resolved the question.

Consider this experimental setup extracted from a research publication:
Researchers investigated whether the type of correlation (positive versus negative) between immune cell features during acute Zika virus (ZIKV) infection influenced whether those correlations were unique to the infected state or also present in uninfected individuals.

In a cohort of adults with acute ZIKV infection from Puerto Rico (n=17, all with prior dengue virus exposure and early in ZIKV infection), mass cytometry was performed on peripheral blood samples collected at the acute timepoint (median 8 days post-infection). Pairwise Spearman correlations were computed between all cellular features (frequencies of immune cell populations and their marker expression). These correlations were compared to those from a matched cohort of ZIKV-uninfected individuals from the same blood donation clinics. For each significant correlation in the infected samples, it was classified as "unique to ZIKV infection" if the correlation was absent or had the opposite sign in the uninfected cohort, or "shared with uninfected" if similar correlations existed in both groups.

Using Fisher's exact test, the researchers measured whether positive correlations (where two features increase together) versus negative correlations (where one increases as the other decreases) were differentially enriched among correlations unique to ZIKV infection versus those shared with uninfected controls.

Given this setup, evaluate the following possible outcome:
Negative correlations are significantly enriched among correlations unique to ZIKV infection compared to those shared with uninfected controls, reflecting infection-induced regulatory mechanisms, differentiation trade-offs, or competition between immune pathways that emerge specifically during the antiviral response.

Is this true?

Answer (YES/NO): YES